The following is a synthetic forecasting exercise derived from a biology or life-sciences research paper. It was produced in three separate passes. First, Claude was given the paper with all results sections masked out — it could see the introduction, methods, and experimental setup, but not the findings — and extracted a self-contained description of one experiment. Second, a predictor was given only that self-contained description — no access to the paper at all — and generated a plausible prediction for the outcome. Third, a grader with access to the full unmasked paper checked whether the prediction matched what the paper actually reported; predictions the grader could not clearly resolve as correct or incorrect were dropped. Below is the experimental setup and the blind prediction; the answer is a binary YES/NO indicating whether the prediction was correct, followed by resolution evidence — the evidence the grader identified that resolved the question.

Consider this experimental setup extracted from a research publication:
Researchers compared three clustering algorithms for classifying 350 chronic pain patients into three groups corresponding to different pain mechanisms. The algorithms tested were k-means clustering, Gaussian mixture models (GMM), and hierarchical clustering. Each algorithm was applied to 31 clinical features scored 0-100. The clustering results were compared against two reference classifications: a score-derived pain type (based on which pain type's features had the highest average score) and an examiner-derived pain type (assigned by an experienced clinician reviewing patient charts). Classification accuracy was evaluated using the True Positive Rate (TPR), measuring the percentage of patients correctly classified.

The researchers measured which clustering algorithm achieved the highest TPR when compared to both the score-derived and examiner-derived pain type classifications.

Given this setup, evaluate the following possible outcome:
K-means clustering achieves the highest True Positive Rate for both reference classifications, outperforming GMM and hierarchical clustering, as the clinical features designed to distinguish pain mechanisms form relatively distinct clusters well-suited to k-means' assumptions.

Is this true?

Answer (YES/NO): NO